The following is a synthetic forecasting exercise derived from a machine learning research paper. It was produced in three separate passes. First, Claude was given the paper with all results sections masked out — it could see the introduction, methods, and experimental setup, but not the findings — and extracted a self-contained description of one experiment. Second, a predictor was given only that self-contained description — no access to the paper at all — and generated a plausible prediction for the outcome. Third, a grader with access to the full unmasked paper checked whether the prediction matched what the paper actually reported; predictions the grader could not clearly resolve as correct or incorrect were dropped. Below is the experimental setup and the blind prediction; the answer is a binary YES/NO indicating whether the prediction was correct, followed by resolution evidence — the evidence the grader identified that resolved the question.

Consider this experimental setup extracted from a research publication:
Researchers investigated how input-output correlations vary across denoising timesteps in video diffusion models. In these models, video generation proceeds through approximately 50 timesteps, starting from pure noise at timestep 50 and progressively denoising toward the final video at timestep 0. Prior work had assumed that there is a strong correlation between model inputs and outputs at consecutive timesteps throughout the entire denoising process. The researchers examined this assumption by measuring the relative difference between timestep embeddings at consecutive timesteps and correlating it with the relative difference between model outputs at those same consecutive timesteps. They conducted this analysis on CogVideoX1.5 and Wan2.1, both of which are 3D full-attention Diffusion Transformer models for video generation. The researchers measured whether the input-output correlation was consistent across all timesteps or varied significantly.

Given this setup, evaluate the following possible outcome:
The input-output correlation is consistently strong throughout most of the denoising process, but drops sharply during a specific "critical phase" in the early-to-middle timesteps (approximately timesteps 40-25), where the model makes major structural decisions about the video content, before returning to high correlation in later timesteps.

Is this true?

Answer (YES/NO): NO